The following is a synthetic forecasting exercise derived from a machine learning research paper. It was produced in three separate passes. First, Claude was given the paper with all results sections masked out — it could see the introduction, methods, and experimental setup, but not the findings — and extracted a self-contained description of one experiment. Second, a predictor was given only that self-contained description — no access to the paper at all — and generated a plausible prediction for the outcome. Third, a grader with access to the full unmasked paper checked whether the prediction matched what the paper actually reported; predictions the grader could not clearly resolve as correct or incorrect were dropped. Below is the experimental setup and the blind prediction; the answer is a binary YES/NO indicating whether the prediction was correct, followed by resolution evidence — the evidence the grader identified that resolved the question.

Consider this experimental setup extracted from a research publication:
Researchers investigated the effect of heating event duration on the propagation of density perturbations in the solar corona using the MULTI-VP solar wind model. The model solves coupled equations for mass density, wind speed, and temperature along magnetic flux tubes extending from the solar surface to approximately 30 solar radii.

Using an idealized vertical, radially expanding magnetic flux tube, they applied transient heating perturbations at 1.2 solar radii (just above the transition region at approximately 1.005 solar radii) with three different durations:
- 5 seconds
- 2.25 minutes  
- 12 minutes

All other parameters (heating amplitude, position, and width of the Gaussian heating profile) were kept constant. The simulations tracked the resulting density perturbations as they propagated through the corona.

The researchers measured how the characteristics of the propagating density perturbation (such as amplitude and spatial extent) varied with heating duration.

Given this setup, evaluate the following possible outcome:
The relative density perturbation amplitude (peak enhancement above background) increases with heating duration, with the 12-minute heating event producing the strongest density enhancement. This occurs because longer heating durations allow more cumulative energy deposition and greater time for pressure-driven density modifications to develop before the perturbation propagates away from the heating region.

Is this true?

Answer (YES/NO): YES